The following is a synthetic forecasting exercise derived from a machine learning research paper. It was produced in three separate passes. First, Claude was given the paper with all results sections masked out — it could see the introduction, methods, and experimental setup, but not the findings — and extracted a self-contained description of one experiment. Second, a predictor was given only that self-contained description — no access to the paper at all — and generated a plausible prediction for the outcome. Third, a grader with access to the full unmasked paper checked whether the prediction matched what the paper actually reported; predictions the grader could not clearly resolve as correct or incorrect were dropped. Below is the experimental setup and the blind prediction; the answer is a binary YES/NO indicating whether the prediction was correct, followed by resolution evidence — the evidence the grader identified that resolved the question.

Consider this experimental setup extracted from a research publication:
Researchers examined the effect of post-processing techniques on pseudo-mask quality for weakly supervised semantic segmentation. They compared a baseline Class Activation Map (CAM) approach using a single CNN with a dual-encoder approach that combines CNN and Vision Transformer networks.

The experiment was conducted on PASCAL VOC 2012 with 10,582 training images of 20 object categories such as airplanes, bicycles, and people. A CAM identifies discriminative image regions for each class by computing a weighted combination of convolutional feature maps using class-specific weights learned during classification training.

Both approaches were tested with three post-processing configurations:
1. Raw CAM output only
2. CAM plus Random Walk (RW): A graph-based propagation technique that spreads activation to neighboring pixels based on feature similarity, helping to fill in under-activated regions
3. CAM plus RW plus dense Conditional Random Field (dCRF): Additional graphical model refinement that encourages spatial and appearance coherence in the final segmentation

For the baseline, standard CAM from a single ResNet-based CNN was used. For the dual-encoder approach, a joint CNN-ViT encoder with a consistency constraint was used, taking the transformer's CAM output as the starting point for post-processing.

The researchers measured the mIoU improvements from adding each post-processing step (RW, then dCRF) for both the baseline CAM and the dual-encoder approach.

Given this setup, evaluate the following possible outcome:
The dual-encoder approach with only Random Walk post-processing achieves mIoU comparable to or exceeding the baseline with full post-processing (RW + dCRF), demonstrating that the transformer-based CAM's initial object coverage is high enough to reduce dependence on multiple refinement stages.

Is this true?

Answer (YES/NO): YES